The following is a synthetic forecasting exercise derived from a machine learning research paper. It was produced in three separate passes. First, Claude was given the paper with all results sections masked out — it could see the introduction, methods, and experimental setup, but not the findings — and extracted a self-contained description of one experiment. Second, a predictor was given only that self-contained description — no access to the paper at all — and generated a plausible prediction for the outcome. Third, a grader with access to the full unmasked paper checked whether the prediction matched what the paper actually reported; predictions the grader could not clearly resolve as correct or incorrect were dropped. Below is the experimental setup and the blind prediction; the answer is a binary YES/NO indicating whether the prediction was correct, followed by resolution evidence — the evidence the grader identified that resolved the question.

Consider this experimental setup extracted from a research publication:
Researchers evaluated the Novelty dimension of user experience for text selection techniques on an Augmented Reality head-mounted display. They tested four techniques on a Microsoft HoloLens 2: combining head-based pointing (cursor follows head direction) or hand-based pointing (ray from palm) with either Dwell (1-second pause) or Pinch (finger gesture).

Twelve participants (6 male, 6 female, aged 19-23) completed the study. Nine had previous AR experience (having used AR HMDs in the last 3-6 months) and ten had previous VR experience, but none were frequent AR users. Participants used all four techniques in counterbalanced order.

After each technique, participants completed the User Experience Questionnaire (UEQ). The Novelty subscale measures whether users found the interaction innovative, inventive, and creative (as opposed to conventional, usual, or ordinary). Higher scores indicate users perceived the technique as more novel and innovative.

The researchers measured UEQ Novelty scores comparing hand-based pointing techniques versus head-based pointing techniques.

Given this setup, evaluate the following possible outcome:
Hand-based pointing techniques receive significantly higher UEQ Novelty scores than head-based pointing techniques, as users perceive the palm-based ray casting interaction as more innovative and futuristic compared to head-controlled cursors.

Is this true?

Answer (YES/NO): NO